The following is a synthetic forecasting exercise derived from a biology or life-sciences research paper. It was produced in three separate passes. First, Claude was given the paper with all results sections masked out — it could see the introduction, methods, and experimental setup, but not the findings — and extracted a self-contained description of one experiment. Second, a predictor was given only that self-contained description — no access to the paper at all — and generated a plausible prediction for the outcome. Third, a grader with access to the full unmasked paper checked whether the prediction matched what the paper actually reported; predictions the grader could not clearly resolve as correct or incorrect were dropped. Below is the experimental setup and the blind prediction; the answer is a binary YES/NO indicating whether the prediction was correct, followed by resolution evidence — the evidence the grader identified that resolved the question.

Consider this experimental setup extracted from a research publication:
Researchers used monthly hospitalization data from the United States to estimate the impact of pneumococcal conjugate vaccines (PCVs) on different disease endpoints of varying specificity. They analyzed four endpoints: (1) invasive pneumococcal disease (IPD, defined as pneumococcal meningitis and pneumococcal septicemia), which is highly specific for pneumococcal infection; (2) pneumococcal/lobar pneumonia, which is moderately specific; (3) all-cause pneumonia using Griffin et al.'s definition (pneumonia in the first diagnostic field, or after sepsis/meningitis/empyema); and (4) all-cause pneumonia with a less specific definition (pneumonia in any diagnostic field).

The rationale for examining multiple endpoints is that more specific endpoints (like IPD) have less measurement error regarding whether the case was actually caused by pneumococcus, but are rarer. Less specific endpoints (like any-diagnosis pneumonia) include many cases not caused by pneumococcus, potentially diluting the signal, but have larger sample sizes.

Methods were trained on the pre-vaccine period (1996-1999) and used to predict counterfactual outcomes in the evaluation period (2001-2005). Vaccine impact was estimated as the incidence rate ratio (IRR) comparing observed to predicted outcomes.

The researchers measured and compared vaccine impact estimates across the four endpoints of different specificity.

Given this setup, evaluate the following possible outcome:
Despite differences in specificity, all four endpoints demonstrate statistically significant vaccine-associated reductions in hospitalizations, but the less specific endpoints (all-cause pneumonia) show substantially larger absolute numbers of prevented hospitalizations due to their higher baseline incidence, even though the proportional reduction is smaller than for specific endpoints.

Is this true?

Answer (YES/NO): NO